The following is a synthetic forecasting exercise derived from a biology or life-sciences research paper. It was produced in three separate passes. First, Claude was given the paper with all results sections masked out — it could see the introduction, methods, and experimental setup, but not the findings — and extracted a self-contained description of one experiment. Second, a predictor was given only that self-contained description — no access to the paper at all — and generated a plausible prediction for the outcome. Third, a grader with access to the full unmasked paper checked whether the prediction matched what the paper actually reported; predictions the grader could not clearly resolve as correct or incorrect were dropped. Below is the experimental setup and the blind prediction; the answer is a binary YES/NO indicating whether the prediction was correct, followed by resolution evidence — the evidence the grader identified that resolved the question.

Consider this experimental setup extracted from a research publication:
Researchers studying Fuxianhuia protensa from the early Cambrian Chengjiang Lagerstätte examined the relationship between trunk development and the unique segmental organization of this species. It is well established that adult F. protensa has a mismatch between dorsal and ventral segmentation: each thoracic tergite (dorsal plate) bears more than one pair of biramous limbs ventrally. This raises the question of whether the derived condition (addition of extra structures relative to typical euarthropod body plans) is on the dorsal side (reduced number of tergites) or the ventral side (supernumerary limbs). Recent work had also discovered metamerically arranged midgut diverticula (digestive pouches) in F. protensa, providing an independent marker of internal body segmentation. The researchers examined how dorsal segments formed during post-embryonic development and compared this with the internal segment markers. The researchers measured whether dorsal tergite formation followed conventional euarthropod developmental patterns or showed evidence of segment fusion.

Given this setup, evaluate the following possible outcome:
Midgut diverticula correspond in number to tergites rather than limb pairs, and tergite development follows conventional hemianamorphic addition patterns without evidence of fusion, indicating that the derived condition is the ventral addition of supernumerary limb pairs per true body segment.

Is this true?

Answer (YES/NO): YES